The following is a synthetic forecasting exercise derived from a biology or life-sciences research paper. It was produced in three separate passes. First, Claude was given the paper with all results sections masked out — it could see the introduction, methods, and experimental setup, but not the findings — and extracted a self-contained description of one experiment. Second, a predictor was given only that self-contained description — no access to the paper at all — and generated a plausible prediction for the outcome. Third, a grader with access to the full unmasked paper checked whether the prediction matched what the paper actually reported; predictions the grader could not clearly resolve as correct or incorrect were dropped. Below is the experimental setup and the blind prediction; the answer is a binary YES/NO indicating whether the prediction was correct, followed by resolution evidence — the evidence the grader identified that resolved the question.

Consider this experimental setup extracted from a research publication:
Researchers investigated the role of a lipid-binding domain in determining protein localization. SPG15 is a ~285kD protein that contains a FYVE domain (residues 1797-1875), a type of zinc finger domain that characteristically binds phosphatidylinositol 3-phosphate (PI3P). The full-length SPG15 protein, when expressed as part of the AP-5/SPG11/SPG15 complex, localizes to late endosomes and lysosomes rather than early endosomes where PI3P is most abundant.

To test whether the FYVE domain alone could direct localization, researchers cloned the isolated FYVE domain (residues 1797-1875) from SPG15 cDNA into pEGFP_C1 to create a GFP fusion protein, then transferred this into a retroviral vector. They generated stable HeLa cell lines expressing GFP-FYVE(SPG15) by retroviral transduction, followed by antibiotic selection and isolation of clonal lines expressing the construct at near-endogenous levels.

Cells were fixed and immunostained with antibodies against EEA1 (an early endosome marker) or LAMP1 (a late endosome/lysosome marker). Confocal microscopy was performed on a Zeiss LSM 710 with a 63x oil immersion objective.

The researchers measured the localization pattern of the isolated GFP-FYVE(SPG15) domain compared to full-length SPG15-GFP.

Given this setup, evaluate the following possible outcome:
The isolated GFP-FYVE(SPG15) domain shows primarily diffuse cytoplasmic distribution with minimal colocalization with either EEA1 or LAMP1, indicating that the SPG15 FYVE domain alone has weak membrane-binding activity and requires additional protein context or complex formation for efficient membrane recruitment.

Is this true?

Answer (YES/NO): NO